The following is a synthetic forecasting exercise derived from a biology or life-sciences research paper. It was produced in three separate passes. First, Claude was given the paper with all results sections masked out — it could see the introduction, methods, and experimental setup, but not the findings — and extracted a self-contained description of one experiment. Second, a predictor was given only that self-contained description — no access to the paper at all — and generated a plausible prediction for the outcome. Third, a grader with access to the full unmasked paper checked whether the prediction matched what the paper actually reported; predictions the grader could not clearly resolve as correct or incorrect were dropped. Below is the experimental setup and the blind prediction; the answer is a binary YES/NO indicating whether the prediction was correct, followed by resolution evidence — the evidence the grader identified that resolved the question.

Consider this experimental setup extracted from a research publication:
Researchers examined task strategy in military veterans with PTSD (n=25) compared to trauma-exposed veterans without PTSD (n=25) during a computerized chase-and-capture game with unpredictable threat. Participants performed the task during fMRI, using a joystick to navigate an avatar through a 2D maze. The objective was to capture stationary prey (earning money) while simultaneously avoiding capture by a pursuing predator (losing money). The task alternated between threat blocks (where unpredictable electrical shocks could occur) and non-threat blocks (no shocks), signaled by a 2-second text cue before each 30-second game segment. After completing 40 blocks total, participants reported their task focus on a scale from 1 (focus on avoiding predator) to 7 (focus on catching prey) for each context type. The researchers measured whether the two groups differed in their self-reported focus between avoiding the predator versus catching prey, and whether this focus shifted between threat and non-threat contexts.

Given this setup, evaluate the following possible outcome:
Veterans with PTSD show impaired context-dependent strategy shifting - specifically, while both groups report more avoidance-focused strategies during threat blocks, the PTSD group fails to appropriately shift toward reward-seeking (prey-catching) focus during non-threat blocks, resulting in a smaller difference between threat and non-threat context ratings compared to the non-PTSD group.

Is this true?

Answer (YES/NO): NO